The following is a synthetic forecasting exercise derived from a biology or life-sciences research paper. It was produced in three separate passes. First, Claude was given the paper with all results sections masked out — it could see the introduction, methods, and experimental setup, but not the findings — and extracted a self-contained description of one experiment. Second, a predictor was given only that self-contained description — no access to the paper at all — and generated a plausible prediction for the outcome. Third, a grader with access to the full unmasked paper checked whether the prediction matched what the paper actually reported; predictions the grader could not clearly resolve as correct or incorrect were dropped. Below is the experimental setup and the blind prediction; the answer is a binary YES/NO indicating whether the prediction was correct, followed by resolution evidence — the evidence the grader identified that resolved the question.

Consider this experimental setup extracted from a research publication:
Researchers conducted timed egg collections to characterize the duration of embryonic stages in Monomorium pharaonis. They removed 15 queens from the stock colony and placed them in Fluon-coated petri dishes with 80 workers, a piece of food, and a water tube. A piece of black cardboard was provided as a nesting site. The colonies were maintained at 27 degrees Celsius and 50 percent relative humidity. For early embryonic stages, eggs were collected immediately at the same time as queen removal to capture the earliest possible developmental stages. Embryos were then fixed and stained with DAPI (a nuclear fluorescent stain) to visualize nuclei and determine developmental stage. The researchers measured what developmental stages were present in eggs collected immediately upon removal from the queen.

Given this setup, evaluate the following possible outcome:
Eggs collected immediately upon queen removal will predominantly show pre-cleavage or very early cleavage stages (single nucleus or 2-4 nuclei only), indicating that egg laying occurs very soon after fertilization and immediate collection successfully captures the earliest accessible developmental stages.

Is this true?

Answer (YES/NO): NO